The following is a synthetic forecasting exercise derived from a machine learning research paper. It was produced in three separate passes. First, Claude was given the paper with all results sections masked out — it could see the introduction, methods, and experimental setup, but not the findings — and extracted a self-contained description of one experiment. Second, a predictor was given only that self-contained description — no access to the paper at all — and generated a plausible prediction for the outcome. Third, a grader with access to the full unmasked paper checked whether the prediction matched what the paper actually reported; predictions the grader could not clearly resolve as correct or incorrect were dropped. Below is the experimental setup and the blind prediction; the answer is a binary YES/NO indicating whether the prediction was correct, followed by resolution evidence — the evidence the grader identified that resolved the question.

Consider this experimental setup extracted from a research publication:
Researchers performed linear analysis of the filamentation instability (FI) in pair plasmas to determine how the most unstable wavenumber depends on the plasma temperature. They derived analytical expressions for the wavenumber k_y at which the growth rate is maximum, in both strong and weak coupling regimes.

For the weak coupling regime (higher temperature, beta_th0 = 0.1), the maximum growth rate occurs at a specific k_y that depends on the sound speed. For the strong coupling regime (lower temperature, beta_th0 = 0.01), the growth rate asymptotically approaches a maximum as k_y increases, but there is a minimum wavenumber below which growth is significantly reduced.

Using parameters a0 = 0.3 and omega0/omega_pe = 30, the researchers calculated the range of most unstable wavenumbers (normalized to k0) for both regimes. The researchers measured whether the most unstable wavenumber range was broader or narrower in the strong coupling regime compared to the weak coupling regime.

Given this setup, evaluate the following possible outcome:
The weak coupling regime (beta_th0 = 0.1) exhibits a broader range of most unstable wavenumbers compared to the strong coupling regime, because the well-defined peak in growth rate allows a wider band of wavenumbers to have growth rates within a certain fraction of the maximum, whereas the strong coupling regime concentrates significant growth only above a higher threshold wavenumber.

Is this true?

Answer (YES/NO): NO